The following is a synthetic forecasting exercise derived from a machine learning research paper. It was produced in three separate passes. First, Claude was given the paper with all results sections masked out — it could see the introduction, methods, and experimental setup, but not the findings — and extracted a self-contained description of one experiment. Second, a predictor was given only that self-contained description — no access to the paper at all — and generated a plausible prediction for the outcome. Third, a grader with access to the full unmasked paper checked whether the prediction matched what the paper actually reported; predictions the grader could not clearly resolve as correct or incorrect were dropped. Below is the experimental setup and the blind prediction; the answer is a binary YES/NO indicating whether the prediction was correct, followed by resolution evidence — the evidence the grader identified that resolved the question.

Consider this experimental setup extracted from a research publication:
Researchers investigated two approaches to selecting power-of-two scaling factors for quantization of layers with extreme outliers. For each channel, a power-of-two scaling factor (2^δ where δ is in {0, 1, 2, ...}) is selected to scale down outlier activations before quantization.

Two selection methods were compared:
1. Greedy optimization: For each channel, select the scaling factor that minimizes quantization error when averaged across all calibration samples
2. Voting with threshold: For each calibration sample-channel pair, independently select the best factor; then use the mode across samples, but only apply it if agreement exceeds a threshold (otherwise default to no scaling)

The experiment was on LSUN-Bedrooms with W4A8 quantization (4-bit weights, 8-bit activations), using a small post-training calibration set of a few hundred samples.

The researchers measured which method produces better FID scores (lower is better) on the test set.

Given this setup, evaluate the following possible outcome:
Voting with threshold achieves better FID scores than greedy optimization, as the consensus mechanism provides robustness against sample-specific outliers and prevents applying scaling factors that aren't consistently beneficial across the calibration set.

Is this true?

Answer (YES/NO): YES